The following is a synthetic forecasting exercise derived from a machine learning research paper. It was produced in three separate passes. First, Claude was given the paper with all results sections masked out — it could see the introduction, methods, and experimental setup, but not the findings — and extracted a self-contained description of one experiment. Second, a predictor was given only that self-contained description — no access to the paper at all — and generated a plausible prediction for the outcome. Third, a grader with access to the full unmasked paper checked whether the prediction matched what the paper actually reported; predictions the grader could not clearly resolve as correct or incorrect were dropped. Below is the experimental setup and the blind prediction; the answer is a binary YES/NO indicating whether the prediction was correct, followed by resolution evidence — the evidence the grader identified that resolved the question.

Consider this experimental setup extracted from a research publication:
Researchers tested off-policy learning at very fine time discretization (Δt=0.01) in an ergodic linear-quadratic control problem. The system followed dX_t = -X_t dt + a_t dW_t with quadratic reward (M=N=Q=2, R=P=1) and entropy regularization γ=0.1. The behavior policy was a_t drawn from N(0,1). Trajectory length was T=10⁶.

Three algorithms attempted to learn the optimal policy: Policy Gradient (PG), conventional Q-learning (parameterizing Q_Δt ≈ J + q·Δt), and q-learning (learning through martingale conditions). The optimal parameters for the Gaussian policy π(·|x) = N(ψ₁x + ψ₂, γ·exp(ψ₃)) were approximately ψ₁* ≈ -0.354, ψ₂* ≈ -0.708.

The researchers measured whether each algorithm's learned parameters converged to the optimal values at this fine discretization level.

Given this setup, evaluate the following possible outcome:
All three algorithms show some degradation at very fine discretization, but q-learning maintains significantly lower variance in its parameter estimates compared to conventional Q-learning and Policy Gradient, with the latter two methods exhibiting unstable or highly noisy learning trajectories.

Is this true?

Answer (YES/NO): NO